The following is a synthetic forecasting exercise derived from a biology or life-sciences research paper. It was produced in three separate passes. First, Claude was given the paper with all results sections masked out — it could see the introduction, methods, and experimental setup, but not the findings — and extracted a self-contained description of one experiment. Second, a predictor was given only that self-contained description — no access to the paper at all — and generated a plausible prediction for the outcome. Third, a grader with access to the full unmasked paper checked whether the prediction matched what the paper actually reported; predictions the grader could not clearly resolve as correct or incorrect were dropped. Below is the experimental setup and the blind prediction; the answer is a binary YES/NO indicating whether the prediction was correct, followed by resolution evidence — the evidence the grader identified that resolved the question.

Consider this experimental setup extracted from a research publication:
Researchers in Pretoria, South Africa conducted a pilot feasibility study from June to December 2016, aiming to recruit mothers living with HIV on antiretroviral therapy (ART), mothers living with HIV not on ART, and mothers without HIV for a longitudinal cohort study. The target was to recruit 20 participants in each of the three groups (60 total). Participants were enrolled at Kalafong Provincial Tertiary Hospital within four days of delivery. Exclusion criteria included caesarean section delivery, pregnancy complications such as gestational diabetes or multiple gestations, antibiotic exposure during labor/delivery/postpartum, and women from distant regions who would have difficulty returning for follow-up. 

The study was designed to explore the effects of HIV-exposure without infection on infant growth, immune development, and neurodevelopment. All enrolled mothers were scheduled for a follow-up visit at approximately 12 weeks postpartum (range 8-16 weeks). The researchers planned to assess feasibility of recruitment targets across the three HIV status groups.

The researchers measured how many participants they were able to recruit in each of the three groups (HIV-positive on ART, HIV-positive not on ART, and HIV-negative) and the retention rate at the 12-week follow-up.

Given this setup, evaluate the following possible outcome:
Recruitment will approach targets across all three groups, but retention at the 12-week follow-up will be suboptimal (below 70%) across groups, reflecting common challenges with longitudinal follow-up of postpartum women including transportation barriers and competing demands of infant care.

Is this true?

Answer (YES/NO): NO